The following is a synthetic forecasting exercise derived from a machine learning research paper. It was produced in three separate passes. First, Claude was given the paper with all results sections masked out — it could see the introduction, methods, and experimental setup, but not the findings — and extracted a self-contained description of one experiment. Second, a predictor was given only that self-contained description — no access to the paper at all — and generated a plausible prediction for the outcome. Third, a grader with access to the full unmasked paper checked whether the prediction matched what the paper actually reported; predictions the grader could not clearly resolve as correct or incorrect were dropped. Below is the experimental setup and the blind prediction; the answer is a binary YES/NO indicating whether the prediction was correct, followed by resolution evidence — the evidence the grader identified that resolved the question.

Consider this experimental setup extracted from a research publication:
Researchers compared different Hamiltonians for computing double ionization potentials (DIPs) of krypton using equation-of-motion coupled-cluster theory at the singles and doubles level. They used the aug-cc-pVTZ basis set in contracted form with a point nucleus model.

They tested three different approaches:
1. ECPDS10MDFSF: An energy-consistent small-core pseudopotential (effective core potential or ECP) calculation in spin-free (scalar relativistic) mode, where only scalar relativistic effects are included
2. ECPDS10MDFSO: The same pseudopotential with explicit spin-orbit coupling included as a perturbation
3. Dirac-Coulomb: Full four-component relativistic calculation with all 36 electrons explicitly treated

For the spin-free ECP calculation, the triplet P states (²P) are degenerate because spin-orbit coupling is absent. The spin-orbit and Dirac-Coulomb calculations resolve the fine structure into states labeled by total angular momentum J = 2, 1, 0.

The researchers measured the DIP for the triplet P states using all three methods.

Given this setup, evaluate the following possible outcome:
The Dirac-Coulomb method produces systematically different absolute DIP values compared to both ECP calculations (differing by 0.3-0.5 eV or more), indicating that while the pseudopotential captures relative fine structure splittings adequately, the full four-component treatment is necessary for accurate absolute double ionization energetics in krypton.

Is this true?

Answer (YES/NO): NO